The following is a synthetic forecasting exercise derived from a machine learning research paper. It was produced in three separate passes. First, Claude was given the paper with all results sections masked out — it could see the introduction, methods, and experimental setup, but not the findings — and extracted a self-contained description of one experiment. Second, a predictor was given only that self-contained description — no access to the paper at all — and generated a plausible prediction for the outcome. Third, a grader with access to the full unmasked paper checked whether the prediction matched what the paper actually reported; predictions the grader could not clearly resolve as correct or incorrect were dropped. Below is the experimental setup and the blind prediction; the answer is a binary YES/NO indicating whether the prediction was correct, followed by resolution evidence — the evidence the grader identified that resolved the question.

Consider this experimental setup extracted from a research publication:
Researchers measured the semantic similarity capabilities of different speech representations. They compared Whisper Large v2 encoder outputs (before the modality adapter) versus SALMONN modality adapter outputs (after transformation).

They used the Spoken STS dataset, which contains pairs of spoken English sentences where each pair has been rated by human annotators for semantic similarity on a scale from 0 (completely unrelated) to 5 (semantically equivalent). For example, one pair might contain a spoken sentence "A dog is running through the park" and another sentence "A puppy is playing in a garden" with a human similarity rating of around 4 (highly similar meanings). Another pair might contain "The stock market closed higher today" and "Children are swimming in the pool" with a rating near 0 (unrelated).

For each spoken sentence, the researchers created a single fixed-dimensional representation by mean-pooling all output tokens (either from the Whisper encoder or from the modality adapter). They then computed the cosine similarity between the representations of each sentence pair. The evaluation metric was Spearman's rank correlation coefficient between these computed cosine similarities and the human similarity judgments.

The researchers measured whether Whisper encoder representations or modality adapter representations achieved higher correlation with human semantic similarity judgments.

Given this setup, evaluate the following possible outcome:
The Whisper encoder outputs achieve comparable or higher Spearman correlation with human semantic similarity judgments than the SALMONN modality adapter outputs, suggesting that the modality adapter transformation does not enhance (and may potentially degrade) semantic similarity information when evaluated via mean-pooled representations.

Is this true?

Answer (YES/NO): NO